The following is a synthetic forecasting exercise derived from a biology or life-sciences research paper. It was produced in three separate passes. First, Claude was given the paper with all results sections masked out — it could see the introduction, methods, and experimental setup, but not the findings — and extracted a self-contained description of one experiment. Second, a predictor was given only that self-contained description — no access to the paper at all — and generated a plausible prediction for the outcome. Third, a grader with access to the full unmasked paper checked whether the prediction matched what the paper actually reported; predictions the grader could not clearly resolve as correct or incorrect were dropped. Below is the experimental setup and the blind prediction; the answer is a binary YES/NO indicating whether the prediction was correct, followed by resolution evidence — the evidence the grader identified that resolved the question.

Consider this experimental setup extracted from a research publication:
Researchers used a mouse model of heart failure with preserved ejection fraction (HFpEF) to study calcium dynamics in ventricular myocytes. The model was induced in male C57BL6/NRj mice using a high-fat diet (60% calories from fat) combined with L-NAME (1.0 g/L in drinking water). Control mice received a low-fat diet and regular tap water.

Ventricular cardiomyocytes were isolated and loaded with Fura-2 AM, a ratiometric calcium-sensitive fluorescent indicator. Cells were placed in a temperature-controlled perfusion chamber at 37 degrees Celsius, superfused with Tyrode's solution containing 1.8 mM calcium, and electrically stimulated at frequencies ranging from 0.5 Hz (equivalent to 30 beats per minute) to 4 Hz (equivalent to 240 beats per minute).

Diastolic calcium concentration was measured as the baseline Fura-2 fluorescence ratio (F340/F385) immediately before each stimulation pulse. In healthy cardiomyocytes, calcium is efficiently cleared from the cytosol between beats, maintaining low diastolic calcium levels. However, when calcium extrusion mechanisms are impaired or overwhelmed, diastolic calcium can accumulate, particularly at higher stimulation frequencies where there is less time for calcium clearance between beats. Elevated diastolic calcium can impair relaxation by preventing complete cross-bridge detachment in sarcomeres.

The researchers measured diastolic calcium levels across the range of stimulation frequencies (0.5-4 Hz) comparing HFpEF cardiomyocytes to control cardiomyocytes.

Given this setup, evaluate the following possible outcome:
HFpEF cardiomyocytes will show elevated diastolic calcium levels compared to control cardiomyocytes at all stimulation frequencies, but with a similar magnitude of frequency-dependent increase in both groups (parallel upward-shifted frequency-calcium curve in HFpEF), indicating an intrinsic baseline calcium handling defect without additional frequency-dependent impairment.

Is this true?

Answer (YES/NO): NO